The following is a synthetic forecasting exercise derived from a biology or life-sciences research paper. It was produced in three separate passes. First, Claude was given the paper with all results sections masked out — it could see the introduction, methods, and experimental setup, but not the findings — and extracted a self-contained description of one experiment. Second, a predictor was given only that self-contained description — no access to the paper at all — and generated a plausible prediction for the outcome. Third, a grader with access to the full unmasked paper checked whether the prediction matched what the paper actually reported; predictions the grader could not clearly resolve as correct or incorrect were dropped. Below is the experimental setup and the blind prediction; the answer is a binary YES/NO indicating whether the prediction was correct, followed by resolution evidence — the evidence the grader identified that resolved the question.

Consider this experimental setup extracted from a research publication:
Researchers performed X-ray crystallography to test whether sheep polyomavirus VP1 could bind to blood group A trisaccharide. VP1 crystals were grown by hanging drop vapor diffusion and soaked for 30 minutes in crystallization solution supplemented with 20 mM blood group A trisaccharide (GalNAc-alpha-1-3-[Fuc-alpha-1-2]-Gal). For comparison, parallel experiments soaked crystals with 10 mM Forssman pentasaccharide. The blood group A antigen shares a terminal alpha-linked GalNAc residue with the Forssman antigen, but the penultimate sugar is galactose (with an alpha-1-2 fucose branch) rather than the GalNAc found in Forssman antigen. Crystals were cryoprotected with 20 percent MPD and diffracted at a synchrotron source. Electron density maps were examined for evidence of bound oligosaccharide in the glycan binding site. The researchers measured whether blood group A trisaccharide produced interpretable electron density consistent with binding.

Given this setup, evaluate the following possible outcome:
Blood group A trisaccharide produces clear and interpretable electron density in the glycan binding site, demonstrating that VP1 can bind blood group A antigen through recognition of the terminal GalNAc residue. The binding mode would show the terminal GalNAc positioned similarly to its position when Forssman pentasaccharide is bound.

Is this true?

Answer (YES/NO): NO